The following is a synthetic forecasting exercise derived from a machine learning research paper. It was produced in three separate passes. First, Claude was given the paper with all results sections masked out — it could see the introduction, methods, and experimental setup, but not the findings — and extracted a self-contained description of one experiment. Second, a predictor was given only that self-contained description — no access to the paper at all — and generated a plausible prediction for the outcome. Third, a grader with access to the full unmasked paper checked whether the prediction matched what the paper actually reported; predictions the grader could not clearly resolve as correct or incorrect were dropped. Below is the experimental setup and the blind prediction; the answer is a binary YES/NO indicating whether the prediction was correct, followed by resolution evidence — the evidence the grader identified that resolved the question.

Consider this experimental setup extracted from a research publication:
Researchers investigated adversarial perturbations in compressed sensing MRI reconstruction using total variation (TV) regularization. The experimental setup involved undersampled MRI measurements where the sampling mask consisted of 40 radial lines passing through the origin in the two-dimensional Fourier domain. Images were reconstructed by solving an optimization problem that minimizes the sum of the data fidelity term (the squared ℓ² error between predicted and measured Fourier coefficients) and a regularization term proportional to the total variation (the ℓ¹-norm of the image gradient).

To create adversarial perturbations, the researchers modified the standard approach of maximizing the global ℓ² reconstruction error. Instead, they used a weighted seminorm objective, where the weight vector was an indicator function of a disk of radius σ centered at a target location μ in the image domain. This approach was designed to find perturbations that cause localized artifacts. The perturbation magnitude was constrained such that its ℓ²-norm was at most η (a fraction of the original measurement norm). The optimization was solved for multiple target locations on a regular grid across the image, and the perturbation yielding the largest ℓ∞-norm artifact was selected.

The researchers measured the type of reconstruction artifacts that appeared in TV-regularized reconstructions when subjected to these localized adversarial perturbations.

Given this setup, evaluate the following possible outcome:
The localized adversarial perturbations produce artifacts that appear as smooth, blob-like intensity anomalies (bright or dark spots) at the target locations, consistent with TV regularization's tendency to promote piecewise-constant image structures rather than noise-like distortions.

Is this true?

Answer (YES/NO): NO